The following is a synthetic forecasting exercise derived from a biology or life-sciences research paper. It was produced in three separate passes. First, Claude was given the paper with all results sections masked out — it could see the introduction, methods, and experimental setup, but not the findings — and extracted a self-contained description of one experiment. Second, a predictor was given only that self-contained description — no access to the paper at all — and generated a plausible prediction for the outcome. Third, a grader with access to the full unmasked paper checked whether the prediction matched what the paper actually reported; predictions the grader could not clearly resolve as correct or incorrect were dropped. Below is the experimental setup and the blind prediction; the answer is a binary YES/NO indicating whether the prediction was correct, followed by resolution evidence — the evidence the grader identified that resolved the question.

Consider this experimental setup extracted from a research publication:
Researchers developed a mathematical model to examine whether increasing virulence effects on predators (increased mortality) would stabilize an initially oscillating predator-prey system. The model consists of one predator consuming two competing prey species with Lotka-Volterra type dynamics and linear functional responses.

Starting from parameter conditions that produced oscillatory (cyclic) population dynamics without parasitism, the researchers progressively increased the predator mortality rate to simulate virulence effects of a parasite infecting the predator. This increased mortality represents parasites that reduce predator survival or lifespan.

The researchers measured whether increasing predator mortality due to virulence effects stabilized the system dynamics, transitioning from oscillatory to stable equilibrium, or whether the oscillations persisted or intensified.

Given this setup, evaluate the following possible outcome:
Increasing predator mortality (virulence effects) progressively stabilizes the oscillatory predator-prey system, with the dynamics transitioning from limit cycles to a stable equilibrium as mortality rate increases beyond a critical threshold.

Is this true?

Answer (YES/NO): YES